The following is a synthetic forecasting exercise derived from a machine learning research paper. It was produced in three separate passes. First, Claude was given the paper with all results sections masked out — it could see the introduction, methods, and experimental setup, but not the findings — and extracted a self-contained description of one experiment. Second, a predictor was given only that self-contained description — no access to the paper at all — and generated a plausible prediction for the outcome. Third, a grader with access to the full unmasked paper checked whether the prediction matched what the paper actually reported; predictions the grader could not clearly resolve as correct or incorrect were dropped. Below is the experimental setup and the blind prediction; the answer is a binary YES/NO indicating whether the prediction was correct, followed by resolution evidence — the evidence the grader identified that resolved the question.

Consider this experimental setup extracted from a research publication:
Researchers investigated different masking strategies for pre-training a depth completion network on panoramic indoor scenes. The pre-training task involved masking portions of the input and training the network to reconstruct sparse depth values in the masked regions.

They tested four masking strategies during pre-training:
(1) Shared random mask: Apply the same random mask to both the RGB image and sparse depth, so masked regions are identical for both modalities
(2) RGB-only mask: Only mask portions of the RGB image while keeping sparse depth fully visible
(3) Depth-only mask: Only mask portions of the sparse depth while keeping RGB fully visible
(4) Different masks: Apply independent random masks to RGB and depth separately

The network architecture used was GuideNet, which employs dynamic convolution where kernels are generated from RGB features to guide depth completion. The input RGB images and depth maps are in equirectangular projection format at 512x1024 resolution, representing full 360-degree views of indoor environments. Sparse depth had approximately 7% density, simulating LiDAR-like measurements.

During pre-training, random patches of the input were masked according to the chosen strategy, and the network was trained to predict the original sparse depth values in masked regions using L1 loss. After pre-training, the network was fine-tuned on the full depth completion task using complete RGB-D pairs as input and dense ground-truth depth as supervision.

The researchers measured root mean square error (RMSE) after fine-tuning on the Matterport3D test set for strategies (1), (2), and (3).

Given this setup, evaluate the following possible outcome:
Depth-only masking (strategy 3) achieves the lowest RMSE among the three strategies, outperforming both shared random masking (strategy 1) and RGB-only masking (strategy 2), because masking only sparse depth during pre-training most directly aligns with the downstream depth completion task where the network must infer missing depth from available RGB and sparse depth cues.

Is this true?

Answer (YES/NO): NO